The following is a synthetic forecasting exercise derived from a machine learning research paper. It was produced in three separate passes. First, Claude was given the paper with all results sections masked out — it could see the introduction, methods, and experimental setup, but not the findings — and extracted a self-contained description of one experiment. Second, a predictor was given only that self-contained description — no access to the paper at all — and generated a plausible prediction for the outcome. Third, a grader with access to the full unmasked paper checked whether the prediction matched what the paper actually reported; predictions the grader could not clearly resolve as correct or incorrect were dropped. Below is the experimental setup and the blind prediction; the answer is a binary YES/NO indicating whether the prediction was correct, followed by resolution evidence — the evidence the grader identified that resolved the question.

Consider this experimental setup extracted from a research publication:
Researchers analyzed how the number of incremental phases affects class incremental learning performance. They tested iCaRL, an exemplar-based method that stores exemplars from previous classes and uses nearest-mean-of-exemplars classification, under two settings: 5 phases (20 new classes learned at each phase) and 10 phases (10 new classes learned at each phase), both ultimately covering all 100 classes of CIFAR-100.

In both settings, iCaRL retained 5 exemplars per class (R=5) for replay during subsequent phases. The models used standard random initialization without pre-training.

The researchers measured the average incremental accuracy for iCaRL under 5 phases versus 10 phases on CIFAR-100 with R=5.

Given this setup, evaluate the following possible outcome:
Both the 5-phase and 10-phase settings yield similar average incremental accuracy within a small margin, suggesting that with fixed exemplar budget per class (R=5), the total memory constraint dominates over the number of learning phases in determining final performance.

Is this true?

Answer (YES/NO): NO